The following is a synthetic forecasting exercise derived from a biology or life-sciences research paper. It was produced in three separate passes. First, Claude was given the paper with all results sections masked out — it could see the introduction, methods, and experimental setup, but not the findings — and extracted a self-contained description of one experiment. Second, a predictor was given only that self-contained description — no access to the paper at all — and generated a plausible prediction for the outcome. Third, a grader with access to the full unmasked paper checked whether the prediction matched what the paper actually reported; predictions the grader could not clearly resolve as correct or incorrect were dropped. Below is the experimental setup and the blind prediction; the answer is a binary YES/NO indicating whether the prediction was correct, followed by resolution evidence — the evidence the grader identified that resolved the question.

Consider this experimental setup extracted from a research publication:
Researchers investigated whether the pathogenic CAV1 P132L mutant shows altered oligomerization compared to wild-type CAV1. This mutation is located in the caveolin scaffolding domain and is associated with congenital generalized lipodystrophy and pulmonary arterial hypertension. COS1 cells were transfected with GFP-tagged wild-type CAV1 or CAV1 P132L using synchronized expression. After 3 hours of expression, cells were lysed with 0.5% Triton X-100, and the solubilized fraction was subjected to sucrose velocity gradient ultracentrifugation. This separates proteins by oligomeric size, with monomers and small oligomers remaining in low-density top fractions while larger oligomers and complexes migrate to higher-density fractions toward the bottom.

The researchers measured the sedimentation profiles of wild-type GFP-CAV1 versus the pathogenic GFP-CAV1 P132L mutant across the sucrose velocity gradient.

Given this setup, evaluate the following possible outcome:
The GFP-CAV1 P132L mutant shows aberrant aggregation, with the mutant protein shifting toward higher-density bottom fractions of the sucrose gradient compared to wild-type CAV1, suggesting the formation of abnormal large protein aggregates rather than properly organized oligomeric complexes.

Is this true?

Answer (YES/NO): NO